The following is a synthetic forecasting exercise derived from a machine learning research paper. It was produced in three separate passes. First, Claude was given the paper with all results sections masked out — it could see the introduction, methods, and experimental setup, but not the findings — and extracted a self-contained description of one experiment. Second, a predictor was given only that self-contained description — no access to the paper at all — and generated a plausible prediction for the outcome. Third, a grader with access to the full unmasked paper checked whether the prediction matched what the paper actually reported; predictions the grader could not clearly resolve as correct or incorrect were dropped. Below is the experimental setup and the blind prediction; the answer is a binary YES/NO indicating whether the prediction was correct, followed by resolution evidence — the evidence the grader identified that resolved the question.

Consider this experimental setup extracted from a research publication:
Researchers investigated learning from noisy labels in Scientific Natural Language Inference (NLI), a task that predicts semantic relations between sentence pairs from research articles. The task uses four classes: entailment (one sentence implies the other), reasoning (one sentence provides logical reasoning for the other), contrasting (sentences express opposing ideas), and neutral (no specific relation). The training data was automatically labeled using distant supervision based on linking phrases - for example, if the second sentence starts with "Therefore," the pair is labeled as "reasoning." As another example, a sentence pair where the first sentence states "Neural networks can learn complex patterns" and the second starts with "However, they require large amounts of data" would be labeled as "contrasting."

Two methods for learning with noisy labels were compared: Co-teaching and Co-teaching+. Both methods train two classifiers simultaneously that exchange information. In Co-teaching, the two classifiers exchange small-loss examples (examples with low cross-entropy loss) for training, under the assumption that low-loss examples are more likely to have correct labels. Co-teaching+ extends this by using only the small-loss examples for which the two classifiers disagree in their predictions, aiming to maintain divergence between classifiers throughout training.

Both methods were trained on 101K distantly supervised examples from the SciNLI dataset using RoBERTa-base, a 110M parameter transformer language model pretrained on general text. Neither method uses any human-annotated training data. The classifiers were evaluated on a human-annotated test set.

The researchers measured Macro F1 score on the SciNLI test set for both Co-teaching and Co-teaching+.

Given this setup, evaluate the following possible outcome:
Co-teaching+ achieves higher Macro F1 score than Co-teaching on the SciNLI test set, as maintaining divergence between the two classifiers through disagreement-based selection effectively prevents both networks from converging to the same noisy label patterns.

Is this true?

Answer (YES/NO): NO